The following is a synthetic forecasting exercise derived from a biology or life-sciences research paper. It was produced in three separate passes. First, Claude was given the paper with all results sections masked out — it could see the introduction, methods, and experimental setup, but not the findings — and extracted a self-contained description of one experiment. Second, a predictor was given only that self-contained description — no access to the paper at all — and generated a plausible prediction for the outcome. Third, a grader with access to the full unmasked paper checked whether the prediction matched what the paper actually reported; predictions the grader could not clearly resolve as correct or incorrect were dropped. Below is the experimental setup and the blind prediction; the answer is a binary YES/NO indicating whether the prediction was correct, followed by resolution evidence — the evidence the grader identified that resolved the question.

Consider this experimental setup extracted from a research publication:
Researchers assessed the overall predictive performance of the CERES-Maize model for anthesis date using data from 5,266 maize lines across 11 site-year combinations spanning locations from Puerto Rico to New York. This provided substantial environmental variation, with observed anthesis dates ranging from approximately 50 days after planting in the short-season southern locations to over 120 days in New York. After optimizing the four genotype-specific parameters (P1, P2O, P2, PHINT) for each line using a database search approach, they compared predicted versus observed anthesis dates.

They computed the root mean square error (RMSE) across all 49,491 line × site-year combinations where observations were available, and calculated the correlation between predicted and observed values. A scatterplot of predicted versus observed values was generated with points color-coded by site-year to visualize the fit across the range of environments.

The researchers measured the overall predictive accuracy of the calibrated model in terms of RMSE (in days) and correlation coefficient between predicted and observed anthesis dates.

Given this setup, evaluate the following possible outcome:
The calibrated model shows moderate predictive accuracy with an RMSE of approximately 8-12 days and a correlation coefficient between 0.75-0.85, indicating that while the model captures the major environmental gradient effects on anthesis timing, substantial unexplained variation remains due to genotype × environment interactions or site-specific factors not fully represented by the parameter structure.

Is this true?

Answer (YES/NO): NO